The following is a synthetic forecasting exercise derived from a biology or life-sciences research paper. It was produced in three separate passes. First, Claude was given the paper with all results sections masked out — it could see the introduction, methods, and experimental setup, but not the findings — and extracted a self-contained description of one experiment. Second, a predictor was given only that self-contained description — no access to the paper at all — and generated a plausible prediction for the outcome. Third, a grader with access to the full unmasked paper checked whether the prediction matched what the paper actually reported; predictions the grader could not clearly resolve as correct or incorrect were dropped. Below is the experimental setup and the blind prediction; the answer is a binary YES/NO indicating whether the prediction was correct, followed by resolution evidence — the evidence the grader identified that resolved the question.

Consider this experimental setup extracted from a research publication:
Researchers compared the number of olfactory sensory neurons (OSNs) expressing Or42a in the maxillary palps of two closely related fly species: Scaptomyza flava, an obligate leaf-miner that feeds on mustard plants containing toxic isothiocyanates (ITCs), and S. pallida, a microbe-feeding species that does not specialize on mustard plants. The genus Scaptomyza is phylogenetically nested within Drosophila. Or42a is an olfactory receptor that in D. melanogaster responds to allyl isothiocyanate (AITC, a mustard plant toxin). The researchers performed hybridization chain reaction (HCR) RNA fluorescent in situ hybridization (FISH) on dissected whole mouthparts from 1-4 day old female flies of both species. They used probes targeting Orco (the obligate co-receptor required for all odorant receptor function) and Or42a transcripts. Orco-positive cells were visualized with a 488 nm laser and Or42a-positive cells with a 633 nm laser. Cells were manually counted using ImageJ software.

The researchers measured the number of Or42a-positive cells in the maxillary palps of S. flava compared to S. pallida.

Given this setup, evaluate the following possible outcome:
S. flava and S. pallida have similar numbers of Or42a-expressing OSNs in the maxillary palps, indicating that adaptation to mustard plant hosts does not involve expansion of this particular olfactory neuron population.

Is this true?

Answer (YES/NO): NO